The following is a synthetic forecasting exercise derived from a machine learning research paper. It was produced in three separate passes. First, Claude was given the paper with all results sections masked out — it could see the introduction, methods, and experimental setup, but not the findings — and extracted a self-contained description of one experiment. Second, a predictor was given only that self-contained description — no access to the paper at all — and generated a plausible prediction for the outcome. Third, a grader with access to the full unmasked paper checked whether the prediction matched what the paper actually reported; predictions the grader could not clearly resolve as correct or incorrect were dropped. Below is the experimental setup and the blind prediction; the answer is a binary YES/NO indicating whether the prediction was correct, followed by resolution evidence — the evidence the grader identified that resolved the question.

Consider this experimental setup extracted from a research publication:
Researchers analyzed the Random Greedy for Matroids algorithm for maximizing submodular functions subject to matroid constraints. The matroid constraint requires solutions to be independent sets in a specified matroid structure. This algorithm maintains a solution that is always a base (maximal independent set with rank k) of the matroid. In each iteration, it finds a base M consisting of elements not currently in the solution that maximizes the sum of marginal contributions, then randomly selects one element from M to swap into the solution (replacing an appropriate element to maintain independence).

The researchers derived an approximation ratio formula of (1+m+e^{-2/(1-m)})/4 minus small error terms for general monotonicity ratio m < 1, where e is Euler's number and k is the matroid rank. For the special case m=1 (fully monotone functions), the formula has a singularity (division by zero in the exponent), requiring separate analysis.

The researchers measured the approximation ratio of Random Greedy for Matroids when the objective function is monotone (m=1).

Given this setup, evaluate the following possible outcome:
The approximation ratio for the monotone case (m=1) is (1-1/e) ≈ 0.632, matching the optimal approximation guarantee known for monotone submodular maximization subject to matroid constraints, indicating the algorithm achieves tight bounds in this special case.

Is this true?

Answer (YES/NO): NO